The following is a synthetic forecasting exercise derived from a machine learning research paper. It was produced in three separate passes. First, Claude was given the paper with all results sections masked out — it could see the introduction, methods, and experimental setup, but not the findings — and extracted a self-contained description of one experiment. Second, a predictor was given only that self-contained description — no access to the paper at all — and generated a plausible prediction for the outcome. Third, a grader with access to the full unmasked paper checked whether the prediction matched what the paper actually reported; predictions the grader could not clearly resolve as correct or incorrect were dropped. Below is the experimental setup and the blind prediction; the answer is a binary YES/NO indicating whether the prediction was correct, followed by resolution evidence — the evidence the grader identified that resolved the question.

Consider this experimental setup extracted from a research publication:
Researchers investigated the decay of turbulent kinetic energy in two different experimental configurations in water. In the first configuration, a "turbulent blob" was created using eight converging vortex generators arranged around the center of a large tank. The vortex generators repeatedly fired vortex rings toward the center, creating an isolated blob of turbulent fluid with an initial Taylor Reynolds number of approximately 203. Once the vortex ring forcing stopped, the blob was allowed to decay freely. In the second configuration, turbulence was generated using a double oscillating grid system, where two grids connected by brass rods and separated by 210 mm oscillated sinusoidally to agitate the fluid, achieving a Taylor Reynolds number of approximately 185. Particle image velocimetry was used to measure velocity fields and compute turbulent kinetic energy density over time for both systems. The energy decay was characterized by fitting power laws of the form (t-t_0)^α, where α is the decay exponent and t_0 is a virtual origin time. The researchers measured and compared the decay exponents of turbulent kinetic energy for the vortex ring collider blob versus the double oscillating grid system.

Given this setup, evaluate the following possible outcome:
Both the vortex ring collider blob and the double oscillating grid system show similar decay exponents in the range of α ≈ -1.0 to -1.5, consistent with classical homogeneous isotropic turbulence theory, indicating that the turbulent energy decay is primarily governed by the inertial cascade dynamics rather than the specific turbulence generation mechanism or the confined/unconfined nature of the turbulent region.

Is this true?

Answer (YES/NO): NO